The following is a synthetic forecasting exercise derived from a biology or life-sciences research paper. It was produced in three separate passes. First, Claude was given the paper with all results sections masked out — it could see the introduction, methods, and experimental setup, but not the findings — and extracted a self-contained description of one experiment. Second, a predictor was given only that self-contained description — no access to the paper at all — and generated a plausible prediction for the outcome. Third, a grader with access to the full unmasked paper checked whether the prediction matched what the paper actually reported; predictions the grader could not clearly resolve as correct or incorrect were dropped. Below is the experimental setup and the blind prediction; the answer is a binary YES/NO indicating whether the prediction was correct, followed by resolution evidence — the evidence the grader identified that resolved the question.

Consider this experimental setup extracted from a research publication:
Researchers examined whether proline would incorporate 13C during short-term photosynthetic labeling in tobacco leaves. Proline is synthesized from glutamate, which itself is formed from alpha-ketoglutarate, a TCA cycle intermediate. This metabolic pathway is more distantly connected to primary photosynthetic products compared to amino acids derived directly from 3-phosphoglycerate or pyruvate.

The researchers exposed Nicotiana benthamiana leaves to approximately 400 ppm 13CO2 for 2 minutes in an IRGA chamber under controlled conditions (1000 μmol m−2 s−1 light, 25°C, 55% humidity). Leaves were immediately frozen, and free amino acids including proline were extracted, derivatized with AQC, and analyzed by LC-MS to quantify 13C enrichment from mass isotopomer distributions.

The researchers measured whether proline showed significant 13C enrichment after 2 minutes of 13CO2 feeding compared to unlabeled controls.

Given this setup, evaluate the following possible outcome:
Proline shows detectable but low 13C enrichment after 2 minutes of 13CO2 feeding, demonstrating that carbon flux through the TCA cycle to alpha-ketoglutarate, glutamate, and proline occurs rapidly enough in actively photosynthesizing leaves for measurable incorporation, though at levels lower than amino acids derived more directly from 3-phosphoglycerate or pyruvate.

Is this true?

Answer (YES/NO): NO